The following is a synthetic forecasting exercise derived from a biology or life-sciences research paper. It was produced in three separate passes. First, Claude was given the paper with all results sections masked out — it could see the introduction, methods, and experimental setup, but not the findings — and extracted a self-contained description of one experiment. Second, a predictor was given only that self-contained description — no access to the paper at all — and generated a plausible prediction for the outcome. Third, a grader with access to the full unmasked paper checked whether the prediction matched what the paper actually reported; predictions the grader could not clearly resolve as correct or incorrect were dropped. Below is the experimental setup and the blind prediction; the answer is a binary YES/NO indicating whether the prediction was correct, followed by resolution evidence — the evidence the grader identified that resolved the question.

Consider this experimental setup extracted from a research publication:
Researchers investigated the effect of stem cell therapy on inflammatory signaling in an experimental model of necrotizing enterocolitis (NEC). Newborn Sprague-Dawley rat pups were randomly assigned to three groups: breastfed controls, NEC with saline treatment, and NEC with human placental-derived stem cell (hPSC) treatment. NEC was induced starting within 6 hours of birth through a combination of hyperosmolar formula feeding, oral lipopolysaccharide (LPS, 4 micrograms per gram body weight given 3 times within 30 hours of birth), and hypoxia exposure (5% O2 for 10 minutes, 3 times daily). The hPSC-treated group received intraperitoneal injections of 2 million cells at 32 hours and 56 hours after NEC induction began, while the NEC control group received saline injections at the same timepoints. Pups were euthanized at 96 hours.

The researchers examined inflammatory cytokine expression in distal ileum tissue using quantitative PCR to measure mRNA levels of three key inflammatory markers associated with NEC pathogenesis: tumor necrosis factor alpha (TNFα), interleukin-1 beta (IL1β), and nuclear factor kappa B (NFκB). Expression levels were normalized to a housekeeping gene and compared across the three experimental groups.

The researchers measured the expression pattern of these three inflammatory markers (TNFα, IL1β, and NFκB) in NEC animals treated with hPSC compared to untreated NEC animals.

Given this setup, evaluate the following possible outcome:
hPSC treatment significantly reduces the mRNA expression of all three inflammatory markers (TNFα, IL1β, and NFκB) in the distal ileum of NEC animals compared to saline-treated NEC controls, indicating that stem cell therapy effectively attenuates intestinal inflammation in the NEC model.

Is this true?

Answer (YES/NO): NO